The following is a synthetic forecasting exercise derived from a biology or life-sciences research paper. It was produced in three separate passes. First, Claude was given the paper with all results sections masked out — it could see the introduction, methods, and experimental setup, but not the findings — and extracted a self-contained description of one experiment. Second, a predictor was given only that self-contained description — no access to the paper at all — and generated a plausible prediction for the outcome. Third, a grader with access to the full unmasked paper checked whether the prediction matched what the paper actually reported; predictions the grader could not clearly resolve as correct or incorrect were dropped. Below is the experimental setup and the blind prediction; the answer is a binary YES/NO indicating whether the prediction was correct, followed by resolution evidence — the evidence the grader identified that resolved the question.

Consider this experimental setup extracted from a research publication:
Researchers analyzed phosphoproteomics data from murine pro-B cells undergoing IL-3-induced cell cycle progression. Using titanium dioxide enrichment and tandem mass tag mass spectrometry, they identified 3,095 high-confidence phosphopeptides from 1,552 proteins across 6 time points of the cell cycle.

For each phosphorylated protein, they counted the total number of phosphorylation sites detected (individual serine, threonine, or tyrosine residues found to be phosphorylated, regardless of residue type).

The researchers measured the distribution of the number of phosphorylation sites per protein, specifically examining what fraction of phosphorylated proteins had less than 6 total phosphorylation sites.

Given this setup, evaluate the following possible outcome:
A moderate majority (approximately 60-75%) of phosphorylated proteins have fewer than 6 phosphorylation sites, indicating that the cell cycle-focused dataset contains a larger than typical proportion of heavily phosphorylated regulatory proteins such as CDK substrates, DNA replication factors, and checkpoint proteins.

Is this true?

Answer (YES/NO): NO